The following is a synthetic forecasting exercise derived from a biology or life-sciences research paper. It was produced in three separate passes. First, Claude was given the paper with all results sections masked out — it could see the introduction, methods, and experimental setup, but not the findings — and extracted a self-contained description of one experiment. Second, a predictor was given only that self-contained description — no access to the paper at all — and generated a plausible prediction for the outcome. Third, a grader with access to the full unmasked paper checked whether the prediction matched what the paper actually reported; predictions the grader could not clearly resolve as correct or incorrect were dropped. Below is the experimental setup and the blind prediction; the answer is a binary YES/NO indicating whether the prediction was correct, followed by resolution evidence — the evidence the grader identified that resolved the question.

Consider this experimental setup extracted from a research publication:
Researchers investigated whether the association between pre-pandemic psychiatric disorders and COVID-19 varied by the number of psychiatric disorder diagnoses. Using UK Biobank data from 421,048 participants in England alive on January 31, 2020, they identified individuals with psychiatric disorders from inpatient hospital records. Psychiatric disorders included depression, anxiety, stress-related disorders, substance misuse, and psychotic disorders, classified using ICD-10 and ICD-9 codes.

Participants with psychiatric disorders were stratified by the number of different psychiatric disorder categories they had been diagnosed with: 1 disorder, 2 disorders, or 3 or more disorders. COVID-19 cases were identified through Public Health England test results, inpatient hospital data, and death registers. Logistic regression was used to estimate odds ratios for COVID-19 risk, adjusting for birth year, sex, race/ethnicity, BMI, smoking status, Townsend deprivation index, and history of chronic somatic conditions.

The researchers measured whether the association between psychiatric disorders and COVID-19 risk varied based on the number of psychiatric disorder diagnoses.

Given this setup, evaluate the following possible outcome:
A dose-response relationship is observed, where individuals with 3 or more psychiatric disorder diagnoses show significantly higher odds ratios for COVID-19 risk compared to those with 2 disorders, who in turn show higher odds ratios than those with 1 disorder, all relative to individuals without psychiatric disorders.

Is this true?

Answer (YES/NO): YES